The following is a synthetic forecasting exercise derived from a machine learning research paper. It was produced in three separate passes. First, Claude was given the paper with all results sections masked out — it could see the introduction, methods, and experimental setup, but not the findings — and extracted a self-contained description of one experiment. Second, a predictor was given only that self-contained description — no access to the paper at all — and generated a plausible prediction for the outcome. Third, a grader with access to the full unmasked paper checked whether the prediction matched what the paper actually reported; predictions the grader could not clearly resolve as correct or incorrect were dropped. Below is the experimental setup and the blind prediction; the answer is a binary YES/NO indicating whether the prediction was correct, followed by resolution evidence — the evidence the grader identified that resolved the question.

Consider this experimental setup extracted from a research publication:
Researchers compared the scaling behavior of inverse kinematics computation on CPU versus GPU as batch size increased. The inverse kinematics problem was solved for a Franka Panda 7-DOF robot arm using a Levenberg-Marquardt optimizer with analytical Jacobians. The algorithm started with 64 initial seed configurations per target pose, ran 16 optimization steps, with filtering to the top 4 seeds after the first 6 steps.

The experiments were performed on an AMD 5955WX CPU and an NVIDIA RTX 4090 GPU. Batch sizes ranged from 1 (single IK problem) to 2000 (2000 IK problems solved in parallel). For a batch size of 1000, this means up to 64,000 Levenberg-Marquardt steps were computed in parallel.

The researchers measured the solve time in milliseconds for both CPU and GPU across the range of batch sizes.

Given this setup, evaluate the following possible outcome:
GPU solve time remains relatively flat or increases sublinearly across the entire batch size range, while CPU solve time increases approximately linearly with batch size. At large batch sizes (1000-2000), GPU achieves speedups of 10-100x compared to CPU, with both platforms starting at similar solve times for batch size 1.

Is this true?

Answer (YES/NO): NO